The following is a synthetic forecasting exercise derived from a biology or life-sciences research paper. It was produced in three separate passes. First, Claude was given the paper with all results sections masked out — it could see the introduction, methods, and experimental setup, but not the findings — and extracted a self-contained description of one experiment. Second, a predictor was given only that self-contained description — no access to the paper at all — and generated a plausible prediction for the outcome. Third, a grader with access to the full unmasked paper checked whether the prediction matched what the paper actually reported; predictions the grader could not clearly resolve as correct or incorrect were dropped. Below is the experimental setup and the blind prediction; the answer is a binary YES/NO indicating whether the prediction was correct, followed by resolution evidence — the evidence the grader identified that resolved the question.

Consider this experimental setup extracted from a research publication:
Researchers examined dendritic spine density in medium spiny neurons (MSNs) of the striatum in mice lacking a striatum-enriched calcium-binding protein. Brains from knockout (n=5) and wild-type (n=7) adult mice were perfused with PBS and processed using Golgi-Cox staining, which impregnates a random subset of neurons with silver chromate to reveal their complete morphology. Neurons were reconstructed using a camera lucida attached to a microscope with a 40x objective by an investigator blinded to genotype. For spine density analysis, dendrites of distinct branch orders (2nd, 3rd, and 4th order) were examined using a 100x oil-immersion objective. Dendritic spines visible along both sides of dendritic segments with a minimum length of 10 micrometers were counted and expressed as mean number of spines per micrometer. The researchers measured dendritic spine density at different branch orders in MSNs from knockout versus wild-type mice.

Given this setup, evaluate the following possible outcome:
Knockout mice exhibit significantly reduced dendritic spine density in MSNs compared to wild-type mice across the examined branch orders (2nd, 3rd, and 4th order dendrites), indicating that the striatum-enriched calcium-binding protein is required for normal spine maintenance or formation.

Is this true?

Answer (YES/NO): NO